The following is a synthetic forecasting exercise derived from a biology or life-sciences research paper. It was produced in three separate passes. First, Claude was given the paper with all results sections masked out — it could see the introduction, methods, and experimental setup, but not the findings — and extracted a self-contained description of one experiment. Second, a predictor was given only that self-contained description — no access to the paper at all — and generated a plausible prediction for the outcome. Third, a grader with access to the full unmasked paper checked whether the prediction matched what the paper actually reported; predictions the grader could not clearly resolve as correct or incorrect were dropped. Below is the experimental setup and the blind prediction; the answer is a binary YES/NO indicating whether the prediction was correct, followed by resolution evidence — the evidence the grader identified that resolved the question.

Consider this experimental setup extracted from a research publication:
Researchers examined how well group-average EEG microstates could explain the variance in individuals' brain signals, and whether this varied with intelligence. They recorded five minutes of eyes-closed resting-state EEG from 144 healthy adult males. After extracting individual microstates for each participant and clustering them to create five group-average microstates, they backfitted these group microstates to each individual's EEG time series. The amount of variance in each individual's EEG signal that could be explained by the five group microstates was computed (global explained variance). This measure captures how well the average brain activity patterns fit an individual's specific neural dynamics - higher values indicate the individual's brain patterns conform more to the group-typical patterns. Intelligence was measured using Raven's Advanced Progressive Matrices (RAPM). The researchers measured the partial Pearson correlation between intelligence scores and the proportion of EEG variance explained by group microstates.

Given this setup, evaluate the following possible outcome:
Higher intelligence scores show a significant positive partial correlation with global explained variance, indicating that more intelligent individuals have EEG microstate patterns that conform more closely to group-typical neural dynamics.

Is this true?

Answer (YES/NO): NO